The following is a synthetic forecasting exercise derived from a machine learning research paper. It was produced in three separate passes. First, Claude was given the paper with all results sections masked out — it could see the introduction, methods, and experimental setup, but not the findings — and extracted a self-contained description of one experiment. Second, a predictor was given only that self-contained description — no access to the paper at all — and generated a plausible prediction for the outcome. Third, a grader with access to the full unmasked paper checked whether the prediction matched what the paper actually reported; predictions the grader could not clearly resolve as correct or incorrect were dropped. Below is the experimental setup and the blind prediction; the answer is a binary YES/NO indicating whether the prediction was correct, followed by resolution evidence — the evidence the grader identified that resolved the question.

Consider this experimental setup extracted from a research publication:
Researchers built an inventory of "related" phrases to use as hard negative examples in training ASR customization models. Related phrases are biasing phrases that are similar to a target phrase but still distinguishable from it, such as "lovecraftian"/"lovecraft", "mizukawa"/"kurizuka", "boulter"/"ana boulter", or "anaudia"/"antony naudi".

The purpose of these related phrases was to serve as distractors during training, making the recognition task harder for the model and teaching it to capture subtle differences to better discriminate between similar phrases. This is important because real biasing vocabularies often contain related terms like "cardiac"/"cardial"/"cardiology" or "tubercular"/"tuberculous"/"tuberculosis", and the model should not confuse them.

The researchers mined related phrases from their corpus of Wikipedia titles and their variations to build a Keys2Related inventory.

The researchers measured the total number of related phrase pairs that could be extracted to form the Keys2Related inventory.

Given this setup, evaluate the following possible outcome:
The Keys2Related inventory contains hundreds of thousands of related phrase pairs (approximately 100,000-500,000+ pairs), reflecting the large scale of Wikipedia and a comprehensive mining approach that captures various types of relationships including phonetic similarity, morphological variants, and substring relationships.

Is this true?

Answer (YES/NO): NO